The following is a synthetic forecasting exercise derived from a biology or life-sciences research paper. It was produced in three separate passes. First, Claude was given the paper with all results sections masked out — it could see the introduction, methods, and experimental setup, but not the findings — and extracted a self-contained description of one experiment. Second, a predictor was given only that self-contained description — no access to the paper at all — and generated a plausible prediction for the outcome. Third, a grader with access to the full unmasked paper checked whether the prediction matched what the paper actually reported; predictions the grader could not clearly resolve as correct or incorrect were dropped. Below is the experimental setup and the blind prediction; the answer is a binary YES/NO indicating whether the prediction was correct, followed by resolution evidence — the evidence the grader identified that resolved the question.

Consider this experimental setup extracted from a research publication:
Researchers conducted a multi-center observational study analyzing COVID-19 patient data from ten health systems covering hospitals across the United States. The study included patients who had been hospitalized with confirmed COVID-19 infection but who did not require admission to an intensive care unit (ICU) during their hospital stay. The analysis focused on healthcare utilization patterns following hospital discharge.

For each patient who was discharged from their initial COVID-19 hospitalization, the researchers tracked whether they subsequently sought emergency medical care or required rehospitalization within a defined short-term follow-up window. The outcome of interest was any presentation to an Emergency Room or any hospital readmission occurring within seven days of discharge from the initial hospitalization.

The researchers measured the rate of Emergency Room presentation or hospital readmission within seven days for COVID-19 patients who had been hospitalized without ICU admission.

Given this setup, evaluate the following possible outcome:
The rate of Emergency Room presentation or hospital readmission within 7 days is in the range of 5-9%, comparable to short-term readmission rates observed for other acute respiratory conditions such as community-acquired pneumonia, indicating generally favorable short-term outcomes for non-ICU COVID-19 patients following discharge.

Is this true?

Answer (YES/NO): YES